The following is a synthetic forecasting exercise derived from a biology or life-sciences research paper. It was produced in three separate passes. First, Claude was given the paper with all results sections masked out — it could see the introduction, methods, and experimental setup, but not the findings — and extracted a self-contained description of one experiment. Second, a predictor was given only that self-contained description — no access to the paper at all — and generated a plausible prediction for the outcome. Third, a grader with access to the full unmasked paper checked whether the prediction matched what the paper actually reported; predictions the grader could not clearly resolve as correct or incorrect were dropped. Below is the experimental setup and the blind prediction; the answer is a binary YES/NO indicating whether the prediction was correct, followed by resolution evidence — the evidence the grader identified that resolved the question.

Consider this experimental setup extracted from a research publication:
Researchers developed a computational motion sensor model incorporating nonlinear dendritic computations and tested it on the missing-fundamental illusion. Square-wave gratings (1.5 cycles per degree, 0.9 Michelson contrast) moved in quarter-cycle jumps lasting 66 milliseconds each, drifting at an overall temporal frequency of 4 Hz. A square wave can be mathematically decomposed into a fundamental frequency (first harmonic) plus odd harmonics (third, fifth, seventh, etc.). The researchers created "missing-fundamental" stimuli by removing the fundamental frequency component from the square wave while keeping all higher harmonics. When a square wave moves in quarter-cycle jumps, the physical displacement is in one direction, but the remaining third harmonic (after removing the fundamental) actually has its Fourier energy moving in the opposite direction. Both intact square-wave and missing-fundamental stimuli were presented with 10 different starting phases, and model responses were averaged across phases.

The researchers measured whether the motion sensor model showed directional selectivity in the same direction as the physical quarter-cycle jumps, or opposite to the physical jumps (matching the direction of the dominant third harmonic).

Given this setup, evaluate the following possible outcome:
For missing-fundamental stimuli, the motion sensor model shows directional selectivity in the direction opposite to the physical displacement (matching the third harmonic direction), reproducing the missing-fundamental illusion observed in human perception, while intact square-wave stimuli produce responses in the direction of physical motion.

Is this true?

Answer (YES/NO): YES